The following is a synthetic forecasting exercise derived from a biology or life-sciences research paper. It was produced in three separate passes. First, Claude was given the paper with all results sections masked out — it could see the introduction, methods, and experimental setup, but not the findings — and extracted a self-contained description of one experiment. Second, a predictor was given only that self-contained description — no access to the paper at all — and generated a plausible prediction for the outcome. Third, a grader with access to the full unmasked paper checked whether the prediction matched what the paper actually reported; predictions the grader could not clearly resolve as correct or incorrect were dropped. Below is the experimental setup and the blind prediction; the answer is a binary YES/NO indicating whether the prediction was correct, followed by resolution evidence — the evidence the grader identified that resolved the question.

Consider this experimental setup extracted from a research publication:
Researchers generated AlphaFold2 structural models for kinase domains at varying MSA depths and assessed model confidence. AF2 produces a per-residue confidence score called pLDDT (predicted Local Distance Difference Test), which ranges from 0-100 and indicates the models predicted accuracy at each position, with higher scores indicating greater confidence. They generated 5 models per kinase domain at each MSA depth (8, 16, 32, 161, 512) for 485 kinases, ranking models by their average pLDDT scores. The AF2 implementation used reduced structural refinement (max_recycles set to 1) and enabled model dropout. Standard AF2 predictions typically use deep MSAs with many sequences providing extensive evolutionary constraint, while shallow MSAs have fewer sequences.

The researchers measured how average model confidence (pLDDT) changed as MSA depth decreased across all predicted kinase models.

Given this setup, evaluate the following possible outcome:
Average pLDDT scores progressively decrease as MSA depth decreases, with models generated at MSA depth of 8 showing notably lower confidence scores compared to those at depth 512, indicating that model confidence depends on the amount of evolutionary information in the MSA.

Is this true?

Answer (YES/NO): YES